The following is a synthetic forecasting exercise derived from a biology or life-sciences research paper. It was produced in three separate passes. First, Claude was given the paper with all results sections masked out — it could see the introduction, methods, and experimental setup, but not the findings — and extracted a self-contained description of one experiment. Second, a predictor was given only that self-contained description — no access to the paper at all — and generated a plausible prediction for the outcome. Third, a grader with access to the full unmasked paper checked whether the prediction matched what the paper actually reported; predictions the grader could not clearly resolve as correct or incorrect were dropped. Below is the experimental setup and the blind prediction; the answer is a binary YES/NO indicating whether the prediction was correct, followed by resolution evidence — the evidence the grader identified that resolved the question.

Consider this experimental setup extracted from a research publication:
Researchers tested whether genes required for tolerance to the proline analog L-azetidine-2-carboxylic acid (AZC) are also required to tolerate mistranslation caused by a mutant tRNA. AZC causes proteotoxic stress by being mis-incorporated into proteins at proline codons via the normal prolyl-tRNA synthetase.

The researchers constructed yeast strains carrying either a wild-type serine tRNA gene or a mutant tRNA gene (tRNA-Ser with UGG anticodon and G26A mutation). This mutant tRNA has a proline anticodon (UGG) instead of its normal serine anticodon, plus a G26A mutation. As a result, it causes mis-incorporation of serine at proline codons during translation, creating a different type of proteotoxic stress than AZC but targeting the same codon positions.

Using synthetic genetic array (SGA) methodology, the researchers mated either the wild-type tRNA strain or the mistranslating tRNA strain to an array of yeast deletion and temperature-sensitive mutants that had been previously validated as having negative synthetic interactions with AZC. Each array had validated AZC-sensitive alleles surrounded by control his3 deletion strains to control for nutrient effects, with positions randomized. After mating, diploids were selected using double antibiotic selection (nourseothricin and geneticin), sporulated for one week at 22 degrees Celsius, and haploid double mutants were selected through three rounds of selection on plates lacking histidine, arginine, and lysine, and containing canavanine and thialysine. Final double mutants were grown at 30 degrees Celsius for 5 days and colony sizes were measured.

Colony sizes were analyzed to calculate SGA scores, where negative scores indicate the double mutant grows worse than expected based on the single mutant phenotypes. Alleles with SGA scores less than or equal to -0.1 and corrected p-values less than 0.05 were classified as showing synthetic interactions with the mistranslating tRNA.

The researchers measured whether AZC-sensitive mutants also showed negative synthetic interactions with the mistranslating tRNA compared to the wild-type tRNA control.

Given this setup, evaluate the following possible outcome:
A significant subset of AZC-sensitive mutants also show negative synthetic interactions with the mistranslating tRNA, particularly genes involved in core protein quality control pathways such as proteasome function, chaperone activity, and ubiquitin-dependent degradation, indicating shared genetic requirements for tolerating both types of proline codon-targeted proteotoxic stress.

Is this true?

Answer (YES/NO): NO